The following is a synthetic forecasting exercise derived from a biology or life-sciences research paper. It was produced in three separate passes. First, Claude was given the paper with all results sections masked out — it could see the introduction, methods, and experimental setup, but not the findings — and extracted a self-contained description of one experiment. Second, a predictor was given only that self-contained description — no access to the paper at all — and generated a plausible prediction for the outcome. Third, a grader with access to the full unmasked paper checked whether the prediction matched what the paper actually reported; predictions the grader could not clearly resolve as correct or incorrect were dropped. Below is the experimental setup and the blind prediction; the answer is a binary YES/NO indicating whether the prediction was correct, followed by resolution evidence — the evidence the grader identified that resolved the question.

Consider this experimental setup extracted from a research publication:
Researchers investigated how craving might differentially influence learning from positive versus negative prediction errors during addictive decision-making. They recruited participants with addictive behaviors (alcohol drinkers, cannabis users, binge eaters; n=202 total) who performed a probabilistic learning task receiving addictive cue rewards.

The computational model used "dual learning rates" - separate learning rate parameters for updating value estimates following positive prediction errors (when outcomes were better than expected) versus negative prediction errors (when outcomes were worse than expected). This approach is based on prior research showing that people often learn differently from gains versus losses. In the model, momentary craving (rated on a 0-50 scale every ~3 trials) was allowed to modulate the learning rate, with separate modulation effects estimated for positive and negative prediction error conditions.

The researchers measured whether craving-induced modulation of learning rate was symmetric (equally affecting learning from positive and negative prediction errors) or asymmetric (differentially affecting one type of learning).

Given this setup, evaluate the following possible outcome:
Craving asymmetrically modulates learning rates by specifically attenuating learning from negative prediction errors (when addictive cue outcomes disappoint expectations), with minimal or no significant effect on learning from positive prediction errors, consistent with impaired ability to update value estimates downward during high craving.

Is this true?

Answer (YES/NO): NO